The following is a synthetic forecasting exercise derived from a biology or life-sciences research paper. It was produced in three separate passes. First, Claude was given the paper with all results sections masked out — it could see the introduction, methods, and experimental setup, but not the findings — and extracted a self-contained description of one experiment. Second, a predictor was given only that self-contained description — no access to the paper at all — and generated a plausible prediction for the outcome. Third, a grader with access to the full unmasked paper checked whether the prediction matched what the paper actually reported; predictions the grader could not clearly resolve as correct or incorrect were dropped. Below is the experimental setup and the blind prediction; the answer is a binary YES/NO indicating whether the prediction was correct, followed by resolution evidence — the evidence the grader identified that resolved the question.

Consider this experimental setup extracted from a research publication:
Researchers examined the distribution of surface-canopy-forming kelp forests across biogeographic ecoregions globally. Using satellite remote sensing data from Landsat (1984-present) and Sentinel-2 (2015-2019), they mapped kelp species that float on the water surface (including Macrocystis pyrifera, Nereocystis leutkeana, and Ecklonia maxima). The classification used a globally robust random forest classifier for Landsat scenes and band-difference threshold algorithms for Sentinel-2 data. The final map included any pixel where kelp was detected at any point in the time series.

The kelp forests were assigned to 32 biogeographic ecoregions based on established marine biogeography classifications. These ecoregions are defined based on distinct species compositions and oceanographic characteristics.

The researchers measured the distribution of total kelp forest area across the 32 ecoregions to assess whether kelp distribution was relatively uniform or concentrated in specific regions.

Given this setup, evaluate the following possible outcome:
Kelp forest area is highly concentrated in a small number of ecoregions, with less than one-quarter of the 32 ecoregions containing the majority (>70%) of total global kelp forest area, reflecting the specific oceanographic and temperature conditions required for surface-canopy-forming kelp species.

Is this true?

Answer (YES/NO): YES